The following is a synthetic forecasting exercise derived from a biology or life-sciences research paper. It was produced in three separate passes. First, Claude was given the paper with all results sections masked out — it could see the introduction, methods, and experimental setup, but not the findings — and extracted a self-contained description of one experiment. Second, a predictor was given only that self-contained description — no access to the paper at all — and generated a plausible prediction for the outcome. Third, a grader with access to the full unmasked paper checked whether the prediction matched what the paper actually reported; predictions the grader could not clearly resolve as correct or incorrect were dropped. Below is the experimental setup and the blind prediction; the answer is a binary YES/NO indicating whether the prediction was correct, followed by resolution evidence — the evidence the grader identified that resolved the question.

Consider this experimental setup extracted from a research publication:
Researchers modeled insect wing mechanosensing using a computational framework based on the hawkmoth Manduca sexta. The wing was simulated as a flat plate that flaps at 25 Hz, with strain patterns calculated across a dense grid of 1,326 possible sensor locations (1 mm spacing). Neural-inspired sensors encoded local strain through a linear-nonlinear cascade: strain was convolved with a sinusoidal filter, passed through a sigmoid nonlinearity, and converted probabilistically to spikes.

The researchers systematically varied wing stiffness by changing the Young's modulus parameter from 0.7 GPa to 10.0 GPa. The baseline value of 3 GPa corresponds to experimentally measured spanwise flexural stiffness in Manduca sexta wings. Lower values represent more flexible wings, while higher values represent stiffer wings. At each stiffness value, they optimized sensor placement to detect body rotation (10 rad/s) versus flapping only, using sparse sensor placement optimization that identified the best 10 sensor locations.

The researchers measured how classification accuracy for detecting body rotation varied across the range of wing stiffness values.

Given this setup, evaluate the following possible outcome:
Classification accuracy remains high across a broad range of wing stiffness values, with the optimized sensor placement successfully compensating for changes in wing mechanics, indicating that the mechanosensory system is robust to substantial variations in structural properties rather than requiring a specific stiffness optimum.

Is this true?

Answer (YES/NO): NO